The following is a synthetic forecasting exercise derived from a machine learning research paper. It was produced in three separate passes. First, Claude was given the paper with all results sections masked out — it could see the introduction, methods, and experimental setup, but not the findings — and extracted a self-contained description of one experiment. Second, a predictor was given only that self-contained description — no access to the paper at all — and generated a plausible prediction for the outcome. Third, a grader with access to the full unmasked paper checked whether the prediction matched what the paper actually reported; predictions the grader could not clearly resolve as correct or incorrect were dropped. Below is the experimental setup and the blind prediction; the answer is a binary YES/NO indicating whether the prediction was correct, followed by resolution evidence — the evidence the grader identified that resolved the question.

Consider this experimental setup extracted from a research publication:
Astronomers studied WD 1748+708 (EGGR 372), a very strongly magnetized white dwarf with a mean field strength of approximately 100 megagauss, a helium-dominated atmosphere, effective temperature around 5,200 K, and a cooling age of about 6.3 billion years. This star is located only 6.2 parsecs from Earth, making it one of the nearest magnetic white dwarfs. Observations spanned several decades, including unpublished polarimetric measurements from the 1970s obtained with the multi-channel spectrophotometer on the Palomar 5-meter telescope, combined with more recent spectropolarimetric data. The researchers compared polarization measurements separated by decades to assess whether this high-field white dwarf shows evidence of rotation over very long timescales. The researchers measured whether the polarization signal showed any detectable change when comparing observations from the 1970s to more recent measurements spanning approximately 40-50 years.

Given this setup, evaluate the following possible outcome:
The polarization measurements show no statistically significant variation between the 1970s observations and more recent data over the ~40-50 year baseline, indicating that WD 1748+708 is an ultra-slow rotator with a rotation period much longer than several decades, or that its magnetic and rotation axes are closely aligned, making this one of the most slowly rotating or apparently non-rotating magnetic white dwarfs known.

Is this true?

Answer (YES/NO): NO